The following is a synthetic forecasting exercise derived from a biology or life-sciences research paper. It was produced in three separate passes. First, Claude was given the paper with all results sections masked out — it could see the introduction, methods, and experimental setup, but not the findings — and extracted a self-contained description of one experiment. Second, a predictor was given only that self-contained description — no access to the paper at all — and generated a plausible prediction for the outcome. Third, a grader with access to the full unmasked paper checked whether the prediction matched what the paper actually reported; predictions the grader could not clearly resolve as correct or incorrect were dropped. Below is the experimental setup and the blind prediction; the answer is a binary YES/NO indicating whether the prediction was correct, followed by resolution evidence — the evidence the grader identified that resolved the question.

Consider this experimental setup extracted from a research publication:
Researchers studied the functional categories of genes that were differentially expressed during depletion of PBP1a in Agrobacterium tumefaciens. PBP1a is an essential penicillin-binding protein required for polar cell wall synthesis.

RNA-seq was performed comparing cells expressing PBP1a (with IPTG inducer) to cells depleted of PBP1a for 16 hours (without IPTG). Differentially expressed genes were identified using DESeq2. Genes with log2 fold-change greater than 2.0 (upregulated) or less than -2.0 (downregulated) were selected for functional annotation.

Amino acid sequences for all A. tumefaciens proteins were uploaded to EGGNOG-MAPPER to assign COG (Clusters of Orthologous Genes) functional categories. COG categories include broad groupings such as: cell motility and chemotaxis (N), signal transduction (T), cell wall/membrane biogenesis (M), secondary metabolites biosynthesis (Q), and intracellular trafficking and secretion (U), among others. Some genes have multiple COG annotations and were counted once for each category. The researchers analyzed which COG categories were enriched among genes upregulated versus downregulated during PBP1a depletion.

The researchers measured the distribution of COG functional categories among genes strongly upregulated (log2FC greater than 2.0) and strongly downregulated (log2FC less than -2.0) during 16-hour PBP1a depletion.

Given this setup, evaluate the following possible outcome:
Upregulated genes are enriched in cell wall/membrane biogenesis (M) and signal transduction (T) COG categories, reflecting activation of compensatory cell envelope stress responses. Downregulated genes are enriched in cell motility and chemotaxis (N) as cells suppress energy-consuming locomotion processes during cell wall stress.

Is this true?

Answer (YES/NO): NO